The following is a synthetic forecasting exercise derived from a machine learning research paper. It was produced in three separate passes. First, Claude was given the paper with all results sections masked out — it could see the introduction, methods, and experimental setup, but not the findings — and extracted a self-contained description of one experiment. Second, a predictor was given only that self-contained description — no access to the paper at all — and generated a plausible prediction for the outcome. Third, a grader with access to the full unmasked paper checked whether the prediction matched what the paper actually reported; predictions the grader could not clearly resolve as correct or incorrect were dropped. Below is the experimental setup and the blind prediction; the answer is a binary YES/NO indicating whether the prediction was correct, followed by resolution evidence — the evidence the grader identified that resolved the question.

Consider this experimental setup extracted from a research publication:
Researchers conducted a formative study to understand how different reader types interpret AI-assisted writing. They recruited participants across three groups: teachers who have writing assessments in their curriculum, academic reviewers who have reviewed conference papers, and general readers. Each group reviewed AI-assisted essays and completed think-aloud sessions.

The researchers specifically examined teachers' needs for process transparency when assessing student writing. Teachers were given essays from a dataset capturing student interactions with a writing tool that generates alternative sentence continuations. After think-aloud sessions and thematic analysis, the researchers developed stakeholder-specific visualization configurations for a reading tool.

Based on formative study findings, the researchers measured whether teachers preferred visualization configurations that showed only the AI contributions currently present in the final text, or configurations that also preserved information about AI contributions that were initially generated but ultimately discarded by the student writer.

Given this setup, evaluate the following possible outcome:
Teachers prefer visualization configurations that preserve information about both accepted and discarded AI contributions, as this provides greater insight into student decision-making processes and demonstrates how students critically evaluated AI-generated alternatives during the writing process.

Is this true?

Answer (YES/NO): YES